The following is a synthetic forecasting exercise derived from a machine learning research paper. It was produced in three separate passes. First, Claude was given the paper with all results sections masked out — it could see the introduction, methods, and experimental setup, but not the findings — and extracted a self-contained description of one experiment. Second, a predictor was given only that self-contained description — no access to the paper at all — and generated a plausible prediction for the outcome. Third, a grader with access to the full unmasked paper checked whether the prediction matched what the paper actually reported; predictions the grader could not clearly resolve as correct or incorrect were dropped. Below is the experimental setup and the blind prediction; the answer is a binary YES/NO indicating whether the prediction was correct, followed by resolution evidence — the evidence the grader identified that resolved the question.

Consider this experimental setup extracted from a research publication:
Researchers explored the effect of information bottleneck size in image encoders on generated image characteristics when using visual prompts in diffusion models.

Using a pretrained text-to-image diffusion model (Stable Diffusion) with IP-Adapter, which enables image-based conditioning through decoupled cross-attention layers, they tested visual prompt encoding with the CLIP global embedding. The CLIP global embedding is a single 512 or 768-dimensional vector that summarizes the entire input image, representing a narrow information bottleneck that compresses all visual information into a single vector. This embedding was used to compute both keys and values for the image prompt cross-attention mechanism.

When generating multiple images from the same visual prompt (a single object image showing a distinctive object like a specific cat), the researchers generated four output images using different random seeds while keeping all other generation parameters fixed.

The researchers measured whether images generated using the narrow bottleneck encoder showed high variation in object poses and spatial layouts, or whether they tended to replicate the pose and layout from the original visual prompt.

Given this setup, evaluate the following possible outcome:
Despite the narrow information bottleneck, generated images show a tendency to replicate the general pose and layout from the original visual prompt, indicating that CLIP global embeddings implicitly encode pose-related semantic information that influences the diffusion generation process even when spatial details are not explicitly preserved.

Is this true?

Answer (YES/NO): NO